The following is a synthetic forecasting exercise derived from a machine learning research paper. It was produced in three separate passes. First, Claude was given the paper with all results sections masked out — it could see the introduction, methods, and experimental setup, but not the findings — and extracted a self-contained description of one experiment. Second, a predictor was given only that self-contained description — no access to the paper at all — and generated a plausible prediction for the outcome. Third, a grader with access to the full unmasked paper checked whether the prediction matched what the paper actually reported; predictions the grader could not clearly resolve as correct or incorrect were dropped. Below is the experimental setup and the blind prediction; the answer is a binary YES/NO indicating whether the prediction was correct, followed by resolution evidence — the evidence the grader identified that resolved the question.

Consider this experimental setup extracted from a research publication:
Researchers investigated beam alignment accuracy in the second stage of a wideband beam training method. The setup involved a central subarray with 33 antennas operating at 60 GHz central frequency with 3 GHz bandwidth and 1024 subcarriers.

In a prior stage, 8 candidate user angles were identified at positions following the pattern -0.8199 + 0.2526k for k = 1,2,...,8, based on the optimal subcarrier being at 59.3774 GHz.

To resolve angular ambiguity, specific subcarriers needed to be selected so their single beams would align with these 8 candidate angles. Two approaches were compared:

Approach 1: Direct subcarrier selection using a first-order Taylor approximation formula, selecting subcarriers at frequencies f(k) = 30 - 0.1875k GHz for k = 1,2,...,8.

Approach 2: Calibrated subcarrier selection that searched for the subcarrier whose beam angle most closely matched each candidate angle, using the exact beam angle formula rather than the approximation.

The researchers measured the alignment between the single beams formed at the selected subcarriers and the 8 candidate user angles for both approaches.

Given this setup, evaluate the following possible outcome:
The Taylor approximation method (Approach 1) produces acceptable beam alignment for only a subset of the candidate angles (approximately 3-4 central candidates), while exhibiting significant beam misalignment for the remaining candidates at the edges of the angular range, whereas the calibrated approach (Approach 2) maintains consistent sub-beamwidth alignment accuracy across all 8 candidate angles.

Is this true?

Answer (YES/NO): NO